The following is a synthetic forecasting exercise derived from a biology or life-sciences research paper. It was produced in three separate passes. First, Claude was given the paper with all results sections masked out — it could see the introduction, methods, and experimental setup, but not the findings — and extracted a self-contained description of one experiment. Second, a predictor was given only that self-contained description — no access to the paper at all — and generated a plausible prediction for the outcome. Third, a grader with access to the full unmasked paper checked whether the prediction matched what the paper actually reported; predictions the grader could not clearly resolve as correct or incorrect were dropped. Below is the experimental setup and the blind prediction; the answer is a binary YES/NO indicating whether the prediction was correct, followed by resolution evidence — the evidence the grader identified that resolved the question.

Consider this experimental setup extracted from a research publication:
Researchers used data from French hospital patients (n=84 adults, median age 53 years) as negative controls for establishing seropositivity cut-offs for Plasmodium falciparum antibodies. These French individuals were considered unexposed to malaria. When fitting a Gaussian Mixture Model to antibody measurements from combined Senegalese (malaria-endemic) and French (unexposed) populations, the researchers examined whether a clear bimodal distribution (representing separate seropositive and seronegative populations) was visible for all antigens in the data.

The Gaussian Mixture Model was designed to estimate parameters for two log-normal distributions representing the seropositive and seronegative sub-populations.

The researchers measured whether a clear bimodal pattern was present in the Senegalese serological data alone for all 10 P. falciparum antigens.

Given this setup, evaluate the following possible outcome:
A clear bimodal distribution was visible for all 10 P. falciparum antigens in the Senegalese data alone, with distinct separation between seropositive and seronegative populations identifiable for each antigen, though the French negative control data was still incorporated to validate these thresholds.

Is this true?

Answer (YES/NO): NO